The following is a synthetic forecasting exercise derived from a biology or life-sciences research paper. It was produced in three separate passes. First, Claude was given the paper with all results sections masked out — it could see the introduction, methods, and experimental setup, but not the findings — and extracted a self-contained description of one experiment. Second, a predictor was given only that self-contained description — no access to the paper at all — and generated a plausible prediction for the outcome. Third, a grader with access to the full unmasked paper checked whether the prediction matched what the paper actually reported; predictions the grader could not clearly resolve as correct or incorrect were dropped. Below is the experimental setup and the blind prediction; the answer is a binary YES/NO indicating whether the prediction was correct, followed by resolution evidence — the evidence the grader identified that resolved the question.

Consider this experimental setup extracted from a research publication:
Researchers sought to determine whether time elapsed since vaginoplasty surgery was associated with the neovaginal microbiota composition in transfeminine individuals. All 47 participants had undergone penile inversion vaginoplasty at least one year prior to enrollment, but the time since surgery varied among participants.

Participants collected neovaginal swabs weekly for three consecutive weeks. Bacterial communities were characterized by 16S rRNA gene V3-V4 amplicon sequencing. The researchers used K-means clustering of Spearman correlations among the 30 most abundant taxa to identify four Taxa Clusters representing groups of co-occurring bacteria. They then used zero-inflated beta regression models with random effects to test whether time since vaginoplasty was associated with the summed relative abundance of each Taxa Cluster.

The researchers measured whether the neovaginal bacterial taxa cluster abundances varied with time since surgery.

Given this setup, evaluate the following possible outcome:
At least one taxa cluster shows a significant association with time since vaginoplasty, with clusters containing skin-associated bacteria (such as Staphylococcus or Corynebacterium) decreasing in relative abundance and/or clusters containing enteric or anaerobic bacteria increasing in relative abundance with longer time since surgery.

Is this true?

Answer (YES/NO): NO